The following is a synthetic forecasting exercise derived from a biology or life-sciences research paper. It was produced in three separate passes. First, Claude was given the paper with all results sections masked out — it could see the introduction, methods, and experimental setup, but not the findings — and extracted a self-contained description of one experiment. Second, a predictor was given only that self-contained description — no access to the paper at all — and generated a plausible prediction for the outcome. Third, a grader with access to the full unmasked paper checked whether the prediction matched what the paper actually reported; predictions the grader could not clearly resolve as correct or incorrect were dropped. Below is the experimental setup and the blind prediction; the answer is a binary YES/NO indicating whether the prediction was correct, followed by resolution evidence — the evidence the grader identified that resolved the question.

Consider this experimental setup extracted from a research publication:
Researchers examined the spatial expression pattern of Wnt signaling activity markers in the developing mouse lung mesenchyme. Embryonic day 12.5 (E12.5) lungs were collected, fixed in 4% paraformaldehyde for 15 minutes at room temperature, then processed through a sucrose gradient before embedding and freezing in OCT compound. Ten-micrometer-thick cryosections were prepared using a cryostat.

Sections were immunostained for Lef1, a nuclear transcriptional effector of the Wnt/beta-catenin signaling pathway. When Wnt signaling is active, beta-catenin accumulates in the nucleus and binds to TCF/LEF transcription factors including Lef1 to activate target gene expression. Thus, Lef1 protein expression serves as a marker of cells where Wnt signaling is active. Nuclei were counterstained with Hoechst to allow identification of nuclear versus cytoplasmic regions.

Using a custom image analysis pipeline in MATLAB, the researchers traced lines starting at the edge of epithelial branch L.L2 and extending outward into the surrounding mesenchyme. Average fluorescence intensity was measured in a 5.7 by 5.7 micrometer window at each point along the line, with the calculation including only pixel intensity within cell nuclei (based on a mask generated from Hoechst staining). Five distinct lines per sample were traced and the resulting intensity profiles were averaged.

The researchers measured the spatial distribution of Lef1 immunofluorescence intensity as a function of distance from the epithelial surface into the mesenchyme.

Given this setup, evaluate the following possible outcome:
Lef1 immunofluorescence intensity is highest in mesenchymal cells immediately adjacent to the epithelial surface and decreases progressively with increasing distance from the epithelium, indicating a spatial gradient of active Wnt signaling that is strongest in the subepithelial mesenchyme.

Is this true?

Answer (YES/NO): YES